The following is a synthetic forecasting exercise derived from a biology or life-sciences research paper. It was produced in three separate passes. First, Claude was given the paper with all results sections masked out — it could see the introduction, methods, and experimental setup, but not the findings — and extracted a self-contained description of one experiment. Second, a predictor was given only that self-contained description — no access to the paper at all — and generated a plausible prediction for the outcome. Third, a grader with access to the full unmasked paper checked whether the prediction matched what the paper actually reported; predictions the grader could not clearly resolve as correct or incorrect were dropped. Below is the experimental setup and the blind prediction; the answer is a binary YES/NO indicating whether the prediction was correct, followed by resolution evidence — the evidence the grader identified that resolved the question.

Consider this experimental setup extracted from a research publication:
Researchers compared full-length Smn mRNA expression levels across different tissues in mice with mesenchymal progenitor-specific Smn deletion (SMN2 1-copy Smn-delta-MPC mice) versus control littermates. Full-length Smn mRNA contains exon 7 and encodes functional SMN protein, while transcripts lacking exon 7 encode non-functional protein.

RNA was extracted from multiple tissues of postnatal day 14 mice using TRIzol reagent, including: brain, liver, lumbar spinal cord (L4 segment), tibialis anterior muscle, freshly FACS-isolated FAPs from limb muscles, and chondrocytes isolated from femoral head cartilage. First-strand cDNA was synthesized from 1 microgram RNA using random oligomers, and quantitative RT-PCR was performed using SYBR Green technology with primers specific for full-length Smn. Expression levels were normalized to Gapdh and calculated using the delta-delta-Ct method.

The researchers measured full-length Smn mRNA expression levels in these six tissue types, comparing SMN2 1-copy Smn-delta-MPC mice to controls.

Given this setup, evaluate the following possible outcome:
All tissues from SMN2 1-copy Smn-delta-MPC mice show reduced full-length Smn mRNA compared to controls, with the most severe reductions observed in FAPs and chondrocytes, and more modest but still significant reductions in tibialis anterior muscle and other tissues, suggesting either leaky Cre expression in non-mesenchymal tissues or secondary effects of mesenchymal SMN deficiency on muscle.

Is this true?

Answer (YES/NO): NO